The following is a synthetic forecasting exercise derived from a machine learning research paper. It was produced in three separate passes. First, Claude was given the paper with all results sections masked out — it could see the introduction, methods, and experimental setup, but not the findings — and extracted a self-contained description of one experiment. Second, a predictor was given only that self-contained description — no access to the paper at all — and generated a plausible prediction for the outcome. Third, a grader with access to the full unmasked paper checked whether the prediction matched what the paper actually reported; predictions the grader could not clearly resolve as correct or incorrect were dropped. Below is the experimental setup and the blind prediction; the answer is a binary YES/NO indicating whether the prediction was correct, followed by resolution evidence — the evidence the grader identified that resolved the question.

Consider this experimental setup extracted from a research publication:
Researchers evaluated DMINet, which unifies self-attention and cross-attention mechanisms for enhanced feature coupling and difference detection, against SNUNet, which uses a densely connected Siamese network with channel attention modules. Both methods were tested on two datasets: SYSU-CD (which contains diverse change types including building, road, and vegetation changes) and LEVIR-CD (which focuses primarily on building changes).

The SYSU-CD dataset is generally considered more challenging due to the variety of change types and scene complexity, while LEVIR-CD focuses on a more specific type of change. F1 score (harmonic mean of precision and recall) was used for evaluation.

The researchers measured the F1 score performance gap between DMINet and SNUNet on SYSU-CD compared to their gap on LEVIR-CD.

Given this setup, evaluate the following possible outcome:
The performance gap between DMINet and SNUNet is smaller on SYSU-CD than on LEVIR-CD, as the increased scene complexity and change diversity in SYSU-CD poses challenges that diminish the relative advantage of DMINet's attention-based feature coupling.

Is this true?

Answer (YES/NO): NO